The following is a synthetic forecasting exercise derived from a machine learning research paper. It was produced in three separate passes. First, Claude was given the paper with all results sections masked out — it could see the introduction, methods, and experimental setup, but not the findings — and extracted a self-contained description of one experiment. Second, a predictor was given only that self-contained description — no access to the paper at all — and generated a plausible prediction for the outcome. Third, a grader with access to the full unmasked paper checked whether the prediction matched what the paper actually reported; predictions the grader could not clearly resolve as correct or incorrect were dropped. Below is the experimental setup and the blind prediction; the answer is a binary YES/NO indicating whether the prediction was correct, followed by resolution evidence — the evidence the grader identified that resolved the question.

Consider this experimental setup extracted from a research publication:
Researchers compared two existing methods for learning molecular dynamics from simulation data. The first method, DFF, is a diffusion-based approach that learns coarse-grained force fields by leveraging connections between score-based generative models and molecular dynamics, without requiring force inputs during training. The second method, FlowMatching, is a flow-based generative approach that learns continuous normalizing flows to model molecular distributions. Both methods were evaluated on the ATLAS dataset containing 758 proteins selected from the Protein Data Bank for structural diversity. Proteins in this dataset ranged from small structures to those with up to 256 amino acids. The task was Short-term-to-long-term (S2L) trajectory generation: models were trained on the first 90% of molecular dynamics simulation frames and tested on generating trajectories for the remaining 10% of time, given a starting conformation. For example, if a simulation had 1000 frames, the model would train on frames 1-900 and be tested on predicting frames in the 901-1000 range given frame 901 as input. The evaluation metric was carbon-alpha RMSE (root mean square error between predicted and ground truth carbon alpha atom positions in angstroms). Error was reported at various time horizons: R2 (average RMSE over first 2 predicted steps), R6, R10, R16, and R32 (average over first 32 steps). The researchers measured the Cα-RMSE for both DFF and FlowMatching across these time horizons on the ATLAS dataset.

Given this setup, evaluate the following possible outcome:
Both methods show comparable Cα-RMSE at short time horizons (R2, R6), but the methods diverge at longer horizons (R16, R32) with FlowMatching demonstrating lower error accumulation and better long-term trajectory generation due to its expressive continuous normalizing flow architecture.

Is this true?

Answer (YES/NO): NO